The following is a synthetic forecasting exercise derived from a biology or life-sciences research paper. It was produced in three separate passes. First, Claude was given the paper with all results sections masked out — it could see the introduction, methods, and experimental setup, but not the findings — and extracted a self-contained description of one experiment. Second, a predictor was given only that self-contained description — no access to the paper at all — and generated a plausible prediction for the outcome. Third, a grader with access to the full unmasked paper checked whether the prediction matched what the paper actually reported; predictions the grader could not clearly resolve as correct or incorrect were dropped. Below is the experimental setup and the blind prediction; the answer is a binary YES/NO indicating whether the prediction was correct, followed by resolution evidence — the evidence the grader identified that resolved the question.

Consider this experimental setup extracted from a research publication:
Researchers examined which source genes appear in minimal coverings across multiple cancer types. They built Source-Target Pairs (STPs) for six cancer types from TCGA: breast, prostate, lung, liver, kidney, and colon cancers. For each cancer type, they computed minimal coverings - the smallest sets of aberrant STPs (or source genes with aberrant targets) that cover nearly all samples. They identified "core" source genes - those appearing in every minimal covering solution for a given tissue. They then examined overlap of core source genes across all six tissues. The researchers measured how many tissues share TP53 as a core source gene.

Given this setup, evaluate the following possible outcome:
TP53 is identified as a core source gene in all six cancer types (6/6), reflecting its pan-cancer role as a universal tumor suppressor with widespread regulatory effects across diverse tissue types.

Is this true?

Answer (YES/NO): YES